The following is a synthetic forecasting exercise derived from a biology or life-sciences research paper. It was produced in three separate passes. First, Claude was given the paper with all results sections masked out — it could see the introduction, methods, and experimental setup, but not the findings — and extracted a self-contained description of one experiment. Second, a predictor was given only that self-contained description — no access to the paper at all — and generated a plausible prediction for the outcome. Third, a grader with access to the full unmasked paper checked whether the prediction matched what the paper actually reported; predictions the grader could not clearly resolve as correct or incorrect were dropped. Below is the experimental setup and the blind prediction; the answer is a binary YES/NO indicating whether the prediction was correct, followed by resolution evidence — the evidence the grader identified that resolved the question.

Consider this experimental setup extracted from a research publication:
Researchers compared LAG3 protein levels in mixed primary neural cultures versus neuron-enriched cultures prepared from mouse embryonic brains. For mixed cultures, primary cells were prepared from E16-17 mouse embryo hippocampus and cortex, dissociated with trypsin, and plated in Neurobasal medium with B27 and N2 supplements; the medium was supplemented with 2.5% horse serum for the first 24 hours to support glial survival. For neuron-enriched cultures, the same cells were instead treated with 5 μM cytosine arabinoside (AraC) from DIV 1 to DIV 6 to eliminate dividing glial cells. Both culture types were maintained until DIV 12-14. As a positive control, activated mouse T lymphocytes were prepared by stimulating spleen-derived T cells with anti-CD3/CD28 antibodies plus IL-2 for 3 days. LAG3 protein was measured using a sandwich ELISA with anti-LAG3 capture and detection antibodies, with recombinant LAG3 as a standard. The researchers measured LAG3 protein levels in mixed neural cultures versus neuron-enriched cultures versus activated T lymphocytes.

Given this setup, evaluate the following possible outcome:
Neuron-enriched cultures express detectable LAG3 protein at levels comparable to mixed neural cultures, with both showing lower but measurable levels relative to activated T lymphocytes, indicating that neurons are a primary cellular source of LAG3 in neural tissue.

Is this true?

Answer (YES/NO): NO